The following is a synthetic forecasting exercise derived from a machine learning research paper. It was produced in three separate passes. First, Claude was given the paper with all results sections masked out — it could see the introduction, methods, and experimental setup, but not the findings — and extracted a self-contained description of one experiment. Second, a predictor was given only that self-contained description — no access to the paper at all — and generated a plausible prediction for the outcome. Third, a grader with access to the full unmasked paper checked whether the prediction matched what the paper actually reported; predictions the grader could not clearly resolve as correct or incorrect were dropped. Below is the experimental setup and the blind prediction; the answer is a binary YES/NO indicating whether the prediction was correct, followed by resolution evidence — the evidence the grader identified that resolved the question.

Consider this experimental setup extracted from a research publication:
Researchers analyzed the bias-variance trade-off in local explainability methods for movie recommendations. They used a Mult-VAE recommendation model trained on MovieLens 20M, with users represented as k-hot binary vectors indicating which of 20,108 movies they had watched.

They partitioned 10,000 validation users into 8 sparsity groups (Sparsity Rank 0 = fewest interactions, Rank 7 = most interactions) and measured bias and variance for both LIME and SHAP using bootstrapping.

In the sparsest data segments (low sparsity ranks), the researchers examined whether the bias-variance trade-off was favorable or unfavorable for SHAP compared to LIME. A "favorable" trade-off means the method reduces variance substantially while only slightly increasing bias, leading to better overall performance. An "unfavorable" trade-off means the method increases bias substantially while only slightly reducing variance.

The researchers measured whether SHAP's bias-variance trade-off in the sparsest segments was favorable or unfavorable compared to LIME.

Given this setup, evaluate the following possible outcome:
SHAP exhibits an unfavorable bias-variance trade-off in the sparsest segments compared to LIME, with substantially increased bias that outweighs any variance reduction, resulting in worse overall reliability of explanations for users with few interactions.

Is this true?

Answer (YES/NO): NO